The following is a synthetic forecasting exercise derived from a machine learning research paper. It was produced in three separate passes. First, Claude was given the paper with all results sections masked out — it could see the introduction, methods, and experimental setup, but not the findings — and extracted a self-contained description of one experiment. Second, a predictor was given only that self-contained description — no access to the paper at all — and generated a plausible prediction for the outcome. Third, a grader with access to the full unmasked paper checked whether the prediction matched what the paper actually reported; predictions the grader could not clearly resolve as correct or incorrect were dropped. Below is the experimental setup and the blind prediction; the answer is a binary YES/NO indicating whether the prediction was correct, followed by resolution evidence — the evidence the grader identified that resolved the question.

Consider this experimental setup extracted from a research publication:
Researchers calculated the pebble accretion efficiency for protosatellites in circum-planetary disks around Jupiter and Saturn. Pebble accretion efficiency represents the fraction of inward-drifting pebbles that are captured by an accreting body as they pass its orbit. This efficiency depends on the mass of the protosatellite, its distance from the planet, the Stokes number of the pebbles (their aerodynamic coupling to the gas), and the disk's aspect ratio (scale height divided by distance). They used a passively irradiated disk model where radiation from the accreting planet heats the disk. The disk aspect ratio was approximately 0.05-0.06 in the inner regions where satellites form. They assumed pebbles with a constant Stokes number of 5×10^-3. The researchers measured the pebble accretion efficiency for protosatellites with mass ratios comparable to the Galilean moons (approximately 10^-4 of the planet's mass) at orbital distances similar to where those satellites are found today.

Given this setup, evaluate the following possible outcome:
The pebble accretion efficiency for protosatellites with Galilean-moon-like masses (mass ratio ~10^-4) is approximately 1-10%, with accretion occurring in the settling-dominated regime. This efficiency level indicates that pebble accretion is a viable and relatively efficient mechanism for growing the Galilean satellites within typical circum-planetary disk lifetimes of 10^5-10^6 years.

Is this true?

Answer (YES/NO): NO